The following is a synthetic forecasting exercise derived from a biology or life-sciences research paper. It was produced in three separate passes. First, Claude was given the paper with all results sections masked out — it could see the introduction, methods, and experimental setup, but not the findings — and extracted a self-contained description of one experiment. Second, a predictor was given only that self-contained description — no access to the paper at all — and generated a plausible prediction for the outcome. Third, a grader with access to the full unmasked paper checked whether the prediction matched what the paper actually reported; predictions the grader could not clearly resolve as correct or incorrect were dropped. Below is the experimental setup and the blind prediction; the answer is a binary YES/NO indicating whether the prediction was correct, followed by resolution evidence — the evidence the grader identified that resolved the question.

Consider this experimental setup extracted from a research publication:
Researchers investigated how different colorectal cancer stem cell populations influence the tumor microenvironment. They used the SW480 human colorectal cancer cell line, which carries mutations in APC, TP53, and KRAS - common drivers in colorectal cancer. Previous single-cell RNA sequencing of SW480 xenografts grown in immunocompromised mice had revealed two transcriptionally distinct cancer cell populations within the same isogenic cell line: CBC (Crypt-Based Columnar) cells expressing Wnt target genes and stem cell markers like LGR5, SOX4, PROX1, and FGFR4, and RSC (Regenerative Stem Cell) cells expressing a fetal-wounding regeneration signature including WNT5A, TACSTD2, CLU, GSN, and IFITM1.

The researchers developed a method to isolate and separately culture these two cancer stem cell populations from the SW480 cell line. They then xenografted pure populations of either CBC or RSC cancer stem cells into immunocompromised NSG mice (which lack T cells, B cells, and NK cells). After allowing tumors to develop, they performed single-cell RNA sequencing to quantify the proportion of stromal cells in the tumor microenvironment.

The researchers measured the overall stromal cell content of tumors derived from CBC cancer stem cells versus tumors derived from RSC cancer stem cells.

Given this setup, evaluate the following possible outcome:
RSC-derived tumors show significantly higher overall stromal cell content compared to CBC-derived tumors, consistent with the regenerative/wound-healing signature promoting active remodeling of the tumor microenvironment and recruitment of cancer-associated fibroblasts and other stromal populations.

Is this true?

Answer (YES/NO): YES